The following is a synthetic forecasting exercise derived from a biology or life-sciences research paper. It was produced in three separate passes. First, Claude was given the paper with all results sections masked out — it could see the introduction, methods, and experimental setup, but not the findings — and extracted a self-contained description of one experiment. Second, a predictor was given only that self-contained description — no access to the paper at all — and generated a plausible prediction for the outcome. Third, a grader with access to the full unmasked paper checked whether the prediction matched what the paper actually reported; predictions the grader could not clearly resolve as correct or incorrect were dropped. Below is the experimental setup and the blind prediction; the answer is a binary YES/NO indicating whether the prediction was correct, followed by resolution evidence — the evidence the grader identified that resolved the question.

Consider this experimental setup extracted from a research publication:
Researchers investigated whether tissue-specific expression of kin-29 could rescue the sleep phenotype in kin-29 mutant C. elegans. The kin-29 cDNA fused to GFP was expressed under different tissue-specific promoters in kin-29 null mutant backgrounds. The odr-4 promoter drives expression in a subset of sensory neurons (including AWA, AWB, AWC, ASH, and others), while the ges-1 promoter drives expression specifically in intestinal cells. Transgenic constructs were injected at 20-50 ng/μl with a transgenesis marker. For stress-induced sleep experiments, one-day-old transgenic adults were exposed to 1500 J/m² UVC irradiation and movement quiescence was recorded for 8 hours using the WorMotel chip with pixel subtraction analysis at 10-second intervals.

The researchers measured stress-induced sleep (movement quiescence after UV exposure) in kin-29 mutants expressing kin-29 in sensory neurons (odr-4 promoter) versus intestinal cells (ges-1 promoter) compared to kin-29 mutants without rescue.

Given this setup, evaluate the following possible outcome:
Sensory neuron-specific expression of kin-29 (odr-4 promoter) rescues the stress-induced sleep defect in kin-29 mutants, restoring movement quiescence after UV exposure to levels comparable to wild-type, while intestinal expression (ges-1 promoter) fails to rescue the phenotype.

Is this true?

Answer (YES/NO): YES